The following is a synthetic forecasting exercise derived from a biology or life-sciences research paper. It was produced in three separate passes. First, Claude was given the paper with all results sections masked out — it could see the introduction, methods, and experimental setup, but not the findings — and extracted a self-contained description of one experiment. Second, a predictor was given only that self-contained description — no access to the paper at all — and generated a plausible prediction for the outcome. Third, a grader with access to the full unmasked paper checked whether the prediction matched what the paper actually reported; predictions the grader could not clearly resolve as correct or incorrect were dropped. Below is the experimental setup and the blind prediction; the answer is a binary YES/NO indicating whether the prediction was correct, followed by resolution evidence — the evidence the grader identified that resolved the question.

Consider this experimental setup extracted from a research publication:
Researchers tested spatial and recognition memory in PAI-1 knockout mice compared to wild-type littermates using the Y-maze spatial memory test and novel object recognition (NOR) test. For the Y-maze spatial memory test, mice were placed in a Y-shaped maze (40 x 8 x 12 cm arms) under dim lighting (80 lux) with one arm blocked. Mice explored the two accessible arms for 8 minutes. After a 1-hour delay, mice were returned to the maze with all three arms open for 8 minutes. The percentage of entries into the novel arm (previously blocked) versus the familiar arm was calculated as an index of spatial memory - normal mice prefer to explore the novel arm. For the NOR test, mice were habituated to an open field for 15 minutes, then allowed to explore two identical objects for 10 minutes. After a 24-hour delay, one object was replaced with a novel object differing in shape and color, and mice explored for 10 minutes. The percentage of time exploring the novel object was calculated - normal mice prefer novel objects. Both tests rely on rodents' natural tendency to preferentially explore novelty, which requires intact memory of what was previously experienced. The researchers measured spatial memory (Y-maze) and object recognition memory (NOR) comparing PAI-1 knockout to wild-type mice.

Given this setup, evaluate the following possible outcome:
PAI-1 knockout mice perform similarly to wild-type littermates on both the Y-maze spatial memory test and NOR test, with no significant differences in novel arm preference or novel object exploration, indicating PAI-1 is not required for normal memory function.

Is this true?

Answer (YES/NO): YES